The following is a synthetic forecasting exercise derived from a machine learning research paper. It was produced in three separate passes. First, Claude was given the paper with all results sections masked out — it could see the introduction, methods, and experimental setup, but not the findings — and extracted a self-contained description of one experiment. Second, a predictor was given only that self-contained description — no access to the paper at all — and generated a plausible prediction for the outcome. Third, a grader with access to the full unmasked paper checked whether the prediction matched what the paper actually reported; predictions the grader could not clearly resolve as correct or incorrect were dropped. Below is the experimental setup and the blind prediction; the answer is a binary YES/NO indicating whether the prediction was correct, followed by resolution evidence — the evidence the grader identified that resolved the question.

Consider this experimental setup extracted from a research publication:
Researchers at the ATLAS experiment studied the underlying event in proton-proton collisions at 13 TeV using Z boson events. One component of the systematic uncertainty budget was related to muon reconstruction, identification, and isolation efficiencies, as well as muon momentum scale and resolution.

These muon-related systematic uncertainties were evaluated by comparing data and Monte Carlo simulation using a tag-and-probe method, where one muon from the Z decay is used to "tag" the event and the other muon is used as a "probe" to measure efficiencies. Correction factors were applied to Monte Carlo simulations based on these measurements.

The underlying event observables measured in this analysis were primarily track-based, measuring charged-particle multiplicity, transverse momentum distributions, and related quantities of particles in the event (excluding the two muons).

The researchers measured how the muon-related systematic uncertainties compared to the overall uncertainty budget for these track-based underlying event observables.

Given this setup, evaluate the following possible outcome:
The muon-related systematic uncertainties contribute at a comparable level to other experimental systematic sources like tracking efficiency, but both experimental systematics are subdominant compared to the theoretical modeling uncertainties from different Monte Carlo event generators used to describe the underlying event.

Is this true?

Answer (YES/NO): NO